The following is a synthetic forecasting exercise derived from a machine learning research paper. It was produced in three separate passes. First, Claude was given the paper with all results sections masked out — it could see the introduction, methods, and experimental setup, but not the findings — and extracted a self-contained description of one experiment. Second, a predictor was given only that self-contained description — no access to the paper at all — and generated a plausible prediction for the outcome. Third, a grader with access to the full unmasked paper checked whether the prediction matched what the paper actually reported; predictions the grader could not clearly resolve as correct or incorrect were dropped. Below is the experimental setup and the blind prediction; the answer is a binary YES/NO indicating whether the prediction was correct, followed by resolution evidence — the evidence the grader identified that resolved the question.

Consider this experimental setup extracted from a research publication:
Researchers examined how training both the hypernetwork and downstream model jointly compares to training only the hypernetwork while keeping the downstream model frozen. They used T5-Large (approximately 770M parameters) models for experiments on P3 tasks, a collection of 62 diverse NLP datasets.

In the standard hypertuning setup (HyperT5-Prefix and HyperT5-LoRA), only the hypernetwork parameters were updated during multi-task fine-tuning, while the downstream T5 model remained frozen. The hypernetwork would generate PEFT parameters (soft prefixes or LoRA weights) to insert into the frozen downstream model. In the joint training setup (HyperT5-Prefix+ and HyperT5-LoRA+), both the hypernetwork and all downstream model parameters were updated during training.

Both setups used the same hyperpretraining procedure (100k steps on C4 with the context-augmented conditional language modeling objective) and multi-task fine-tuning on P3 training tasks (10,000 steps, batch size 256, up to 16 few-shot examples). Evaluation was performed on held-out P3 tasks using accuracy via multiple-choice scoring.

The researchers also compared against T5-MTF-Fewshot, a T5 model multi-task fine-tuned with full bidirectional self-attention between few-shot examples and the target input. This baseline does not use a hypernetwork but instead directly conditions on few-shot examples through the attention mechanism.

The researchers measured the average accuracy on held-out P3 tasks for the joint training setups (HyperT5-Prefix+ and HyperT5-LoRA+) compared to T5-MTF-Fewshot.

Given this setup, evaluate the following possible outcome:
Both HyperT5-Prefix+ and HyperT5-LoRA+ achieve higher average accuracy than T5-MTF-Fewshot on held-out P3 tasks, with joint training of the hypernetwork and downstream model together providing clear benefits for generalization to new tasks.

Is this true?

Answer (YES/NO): NO